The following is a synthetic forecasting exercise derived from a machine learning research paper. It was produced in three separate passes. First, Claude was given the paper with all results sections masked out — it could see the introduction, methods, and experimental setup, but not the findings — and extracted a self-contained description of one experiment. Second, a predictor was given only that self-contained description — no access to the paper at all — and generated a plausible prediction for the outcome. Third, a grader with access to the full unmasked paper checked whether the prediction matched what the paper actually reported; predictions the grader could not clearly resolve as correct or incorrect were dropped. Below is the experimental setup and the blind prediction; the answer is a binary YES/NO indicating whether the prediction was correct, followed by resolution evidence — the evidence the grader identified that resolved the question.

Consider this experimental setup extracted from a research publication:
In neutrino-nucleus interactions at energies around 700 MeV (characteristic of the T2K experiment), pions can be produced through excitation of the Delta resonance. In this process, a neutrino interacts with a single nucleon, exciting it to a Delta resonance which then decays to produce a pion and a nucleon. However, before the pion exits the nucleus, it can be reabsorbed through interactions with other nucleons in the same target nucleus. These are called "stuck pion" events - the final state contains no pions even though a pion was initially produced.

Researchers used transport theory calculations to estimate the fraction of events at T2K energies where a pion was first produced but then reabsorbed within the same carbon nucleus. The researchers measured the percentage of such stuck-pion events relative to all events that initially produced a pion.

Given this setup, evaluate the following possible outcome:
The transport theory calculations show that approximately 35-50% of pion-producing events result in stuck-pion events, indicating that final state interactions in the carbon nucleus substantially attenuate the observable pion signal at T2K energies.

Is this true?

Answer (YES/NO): NO